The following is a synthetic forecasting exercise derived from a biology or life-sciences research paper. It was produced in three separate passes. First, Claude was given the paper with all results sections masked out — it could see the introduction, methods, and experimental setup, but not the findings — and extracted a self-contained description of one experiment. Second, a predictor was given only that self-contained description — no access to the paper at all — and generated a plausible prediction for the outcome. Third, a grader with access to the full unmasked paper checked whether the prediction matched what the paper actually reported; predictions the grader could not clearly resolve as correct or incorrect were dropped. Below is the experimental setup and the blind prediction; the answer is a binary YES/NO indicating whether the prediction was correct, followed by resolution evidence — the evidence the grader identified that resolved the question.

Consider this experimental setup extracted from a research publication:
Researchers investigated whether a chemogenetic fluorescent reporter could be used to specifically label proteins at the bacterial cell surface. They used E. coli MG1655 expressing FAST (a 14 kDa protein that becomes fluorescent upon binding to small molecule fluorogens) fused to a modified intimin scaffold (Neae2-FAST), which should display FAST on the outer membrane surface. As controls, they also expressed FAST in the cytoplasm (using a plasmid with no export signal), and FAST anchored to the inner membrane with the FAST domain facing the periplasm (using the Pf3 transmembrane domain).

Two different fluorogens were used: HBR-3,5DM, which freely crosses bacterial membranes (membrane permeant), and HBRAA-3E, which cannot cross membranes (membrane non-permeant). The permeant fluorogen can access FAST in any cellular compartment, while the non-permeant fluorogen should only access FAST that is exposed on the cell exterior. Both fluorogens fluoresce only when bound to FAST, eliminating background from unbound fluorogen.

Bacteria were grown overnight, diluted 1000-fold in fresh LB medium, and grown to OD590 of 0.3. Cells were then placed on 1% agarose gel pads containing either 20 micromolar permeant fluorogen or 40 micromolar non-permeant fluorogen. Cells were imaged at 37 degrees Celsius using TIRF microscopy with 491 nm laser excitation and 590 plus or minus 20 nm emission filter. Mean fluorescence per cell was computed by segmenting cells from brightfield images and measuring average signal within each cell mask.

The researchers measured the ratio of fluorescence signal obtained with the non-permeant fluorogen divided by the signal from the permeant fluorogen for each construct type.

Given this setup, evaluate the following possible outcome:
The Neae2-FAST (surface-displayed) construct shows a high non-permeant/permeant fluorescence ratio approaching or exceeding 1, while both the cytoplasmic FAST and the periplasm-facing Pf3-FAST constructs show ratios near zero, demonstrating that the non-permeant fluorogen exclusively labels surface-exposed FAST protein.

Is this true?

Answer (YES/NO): NO